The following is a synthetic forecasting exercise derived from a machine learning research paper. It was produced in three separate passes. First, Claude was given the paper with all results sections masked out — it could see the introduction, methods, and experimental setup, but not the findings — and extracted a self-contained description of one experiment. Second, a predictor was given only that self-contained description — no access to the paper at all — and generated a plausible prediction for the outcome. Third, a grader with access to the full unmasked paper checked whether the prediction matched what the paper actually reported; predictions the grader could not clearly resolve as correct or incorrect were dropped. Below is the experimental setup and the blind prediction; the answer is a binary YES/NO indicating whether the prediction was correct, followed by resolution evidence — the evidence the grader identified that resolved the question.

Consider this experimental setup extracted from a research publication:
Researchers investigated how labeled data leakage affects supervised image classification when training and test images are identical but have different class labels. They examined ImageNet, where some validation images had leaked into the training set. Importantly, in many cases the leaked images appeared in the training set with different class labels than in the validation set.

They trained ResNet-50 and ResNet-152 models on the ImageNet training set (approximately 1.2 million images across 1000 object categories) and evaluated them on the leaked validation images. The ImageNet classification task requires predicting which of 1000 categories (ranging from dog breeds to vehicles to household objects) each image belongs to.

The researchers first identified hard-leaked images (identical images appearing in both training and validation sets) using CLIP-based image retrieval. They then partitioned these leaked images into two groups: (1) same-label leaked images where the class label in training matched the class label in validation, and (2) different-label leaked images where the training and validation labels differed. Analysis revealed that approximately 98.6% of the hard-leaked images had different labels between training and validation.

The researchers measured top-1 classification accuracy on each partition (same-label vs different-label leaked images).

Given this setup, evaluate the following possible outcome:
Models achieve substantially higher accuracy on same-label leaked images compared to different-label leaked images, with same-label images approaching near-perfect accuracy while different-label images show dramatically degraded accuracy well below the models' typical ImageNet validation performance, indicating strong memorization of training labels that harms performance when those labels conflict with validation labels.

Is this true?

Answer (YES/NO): YES